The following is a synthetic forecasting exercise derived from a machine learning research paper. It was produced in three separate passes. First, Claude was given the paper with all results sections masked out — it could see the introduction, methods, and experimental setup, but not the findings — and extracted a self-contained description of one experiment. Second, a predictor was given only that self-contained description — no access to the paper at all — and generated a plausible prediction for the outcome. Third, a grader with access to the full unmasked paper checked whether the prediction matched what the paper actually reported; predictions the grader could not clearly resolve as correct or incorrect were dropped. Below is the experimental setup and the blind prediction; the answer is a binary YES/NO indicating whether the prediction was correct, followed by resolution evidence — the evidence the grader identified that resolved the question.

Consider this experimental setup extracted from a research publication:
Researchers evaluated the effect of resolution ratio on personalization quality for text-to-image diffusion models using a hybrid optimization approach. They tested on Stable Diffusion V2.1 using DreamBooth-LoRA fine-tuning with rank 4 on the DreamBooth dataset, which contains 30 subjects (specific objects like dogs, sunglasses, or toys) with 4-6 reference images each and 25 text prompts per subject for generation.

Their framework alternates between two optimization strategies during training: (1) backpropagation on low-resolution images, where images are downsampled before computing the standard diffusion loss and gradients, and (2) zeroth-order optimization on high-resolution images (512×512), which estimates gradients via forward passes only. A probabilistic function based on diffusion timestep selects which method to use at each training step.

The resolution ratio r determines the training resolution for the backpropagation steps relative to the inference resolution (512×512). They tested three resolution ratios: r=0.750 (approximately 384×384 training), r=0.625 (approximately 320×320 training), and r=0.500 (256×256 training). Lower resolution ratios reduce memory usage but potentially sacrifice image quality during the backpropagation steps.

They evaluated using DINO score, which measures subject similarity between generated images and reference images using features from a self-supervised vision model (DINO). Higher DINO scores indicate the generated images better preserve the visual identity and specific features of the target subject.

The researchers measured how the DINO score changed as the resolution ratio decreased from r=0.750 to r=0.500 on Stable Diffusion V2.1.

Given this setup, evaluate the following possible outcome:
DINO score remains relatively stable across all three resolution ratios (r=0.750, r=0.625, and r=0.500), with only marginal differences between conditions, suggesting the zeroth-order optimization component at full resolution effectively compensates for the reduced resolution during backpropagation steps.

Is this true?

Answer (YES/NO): YES